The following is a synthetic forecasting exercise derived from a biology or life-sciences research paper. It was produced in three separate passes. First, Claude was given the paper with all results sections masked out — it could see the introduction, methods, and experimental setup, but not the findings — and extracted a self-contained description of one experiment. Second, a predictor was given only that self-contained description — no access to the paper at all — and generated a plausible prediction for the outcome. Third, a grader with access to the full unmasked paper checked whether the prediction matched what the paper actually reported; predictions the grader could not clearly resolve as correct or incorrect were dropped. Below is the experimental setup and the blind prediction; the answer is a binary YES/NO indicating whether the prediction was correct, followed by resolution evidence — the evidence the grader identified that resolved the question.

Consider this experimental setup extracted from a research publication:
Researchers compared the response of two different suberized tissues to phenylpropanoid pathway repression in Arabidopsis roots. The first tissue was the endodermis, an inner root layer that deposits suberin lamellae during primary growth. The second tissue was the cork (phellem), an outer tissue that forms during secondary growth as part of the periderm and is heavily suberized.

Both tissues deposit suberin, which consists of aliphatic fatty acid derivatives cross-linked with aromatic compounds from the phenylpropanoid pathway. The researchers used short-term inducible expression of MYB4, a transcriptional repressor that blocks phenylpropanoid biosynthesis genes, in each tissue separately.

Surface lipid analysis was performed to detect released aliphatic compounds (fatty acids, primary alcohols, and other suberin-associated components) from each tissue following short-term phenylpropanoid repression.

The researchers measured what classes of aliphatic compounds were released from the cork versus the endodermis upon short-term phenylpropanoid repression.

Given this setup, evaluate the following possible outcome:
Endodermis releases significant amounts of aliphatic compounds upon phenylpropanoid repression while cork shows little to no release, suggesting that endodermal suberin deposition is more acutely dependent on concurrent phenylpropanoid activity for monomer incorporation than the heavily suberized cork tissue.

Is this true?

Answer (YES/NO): NO